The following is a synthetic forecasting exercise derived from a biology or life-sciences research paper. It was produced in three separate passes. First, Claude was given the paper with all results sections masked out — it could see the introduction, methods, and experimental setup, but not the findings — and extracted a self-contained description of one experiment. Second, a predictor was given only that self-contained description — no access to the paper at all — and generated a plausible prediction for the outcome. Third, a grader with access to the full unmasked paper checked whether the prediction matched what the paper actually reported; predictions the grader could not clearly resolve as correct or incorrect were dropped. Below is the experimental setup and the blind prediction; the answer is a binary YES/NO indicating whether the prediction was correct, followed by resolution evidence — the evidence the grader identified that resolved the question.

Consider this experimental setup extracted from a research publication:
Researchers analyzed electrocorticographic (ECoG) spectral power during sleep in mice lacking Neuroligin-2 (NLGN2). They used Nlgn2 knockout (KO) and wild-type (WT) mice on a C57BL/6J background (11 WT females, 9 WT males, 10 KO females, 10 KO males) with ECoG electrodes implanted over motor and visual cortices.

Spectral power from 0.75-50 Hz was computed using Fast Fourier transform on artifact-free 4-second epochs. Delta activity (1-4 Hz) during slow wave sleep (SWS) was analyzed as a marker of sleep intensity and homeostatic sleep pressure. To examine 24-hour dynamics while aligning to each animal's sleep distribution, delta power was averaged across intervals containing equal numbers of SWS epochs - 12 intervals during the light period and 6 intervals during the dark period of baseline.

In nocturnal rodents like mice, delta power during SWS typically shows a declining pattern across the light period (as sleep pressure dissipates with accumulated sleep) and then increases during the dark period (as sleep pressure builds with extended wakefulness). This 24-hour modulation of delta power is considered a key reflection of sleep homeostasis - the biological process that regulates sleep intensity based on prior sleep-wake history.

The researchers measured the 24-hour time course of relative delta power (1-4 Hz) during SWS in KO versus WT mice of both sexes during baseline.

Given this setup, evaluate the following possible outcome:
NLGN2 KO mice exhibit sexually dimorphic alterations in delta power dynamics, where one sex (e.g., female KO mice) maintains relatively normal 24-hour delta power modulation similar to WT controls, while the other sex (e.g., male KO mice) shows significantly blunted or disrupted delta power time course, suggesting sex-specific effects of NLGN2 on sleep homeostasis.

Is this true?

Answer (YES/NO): NO